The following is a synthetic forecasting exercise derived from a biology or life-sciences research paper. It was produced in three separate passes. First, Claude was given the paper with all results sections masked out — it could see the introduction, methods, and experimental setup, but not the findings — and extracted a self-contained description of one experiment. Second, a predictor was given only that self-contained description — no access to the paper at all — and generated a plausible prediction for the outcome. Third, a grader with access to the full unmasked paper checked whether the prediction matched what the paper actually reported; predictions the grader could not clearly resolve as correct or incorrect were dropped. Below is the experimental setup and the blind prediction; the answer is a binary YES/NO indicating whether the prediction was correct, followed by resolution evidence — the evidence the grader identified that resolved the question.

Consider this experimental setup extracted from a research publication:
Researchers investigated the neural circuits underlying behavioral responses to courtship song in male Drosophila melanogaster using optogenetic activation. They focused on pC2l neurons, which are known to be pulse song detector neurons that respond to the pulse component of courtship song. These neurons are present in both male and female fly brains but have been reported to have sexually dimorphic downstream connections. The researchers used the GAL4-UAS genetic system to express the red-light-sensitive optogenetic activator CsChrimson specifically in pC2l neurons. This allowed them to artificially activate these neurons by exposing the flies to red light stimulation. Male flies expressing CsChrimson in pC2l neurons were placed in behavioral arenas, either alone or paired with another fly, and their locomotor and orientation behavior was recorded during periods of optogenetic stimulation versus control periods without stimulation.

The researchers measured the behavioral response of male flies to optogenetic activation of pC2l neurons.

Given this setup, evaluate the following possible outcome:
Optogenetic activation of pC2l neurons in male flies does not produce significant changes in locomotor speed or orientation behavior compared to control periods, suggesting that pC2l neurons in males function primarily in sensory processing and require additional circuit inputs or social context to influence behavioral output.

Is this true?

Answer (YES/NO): NO